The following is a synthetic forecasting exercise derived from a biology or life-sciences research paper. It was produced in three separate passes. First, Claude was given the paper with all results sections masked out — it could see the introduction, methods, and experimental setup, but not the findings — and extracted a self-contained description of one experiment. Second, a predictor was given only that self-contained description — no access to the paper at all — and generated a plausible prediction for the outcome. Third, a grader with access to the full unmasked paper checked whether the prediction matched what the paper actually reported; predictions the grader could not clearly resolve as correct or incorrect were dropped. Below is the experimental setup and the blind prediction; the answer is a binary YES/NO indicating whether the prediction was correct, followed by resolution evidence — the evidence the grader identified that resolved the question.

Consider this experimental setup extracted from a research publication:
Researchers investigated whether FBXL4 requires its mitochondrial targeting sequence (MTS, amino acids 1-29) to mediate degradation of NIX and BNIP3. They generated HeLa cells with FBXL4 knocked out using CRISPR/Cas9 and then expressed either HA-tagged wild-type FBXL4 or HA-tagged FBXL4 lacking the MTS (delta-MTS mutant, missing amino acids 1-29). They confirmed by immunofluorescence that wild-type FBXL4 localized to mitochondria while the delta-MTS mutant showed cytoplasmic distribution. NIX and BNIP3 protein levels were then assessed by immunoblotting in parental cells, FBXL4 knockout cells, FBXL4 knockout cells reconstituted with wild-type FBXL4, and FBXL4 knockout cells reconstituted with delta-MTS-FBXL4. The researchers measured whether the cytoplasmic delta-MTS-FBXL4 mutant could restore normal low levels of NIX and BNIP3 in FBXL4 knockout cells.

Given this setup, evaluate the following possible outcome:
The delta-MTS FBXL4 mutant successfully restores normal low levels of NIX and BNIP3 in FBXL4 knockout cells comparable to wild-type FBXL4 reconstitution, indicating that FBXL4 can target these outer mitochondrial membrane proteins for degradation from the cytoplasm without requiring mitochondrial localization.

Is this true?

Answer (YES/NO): NO